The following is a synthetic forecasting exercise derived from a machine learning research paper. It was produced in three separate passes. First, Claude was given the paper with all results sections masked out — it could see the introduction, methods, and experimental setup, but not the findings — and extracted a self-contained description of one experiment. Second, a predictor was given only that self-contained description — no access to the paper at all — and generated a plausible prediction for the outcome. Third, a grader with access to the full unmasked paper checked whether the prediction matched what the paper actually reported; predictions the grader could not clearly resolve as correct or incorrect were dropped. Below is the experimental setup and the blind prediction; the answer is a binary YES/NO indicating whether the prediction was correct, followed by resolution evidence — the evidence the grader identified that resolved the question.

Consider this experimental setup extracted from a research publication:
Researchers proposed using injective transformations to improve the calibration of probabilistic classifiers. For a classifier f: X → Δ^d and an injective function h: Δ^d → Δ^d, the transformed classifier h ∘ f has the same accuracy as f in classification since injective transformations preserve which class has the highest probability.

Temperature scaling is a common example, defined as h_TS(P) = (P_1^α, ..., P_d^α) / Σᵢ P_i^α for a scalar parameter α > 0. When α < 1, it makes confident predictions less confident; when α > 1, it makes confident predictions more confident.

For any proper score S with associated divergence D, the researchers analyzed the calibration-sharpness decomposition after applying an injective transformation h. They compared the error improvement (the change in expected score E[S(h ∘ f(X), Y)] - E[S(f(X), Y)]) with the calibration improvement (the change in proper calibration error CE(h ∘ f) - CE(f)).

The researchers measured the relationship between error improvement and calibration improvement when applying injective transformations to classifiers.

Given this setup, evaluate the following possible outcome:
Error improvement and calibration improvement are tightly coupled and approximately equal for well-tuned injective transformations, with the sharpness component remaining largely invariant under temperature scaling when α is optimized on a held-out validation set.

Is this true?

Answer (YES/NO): NO